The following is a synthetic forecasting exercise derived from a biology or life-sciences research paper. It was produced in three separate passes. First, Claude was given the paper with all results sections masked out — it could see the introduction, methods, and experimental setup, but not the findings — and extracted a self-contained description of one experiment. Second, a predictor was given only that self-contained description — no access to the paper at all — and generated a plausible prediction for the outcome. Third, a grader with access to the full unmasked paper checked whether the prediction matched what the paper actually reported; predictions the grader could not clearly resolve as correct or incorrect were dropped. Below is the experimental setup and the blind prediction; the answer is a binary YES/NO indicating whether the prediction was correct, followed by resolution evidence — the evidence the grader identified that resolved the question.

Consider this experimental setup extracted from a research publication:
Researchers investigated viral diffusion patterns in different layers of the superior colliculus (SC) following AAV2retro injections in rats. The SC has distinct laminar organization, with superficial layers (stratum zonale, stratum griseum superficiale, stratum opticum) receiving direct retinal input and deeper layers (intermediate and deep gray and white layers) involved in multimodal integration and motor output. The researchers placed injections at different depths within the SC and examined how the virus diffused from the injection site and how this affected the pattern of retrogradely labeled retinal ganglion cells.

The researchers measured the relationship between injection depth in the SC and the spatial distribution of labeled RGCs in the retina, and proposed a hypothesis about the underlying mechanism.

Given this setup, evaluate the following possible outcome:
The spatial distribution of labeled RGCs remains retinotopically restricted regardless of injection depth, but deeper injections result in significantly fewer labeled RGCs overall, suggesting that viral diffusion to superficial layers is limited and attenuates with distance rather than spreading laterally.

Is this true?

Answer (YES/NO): NO